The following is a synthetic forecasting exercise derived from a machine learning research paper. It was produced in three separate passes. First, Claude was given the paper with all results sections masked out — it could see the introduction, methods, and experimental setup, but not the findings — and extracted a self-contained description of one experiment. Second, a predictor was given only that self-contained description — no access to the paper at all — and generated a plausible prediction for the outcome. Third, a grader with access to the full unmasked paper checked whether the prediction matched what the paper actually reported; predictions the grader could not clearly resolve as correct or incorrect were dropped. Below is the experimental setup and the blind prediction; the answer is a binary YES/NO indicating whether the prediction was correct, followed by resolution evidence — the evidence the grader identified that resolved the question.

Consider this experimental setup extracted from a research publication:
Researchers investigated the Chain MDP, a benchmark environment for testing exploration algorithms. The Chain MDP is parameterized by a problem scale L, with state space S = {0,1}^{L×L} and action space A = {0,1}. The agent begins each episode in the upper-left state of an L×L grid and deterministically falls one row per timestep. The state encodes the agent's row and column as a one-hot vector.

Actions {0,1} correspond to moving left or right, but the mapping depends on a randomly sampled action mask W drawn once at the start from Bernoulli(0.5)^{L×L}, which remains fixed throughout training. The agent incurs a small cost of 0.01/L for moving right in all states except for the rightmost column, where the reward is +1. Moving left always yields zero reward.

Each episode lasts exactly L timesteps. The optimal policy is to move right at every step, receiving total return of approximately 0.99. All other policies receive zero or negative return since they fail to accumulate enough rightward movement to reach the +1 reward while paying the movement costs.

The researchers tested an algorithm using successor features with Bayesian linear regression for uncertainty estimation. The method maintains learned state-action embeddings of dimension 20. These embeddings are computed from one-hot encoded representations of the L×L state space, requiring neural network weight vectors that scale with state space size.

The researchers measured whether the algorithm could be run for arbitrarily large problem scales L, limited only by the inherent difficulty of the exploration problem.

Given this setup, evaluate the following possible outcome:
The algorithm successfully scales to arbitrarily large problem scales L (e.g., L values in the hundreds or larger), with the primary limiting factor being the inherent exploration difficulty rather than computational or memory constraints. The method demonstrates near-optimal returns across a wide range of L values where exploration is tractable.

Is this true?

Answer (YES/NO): NO